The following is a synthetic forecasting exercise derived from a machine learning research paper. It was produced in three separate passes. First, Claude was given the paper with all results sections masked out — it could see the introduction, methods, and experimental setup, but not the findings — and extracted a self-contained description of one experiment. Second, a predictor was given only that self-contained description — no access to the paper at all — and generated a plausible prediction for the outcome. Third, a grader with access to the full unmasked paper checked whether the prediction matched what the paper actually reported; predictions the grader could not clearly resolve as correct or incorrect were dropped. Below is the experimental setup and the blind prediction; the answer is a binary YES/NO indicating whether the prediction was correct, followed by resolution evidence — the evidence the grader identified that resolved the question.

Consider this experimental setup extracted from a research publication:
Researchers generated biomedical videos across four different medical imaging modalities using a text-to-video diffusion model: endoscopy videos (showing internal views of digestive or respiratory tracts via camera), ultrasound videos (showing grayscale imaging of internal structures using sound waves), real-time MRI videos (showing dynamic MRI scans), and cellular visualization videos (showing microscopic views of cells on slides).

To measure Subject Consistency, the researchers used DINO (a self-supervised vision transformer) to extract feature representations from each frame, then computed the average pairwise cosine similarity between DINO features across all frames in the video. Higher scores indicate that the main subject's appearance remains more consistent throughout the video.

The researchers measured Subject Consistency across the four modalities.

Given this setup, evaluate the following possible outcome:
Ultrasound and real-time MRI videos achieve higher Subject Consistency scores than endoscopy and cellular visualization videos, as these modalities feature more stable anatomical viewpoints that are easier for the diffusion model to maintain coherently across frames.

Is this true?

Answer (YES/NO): NO